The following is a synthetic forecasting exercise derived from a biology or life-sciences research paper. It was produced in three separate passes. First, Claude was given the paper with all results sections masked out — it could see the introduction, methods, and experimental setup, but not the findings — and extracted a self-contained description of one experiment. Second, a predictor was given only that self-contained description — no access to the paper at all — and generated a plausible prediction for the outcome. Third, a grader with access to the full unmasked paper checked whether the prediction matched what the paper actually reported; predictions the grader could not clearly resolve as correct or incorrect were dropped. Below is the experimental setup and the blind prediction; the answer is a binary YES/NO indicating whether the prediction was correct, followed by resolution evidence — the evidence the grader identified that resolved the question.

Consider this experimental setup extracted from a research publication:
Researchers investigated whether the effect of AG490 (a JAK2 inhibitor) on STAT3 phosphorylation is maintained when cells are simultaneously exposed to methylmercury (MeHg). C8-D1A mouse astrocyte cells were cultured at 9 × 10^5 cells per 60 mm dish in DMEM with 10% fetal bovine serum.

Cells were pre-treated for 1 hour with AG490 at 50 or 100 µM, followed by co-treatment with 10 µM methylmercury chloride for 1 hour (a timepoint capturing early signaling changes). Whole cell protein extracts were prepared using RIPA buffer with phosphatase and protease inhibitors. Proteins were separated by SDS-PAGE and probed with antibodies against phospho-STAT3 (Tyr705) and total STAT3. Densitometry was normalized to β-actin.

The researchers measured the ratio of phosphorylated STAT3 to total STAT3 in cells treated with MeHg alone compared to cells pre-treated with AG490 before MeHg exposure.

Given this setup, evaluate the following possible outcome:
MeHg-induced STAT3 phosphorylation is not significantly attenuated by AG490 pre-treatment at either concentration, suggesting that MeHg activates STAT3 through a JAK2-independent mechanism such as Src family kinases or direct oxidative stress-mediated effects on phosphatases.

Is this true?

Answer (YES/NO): YES